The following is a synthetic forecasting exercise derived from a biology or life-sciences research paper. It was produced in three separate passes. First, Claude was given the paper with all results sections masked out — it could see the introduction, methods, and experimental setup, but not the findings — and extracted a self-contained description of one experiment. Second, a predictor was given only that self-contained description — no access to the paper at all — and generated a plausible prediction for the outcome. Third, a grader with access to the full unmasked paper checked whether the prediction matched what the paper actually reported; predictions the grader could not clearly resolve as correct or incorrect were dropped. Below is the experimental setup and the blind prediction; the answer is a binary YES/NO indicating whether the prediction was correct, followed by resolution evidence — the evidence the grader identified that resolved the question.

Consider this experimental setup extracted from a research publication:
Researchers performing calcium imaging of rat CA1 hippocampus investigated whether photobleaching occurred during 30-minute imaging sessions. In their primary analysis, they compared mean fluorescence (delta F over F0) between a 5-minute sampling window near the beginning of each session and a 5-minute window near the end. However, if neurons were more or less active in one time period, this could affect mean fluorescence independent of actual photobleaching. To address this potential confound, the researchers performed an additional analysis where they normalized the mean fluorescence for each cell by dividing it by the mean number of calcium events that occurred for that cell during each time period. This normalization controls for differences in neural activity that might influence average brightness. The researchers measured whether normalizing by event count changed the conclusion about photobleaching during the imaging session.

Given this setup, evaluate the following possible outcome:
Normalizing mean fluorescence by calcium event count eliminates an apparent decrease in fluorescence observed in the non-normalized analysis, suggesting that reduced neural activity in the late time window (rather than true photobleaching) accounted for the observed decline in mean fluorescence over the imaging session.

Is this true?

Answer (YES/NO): NO